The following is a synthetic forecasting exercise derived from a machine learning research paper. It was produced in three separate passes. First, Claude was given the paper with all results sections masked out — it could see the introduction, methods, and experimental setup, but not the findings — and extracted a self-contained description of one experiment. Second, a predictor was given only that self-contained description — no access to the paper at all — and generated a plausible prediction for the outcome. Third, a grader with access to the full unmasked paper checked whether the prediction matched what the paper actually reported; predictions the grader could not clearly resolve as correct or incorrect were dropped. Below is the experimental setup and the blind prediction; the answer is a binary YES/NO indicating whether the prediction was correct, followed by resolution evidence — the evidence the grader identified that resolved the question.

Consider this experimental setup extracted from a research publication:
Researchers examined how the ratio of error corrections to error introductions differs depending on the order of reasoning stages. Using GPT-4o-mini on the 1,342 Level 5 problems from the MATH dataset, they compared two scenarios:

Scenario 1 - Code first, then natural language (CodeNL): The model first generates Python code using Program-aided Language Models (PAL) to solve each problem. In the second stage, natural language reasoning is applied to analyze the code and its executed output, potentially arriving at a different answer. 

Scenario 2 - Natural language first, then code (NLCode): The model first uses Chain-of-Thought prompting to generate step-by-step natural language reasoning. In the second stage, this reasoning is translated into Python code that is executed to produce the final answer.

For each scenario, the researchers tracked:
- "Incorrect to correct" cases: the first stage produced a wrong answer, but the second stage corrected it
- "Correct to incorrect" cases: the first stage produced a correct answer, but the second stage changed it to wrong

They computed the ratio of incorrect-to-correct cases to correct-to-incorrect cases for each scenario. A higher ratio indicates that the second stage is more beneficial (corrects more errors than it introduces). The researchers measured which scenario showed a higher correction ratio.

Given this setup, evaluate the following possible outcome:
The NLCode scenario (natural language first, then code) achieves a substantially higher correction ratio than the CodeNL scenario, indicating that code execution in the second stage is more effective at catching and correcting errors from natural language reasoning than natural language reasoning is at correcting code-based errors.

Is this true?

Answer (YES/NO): NO